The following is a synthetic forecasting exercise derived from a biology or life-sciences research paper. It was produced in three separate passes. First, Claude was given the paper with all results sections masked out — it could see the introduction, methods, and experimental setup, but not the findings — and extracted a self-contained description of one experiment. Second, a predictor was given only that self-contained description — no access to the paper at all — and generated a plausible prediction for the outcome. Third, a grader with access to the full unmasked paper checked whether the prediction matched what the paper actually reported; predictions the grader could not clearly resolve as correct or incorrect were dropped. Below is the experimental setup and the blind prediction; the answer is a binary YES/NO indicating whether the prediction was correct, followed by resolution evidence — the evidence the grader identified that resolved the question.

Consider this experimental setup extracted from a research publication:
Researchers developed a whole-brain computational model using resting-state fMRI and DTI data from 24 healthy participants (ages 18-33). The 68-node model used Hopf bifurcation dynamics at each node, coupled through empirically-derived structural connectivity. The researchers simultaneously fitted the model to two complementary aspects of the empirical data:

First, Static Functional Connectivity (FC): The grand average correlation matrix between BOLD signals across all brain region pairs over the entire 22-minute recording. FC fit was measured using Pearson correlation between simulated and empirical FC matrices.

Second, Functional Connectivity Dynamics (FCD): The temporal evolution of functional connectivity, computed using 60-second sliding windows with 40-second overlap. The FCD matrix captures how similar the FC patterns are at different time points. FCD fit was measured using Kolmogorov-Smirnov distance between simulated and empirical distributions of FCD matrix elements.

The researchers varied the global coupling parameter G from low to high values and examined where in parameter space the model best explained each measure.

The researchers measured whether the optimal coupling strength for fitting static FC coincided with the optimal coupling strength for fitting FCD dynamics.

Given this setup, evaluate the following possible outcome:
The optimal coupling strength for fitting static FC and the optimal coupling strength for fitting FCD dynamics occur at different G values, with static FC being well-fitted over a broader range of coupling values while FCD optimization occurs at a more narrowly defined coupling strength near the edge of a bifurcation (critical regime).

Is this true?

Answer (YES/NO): NO